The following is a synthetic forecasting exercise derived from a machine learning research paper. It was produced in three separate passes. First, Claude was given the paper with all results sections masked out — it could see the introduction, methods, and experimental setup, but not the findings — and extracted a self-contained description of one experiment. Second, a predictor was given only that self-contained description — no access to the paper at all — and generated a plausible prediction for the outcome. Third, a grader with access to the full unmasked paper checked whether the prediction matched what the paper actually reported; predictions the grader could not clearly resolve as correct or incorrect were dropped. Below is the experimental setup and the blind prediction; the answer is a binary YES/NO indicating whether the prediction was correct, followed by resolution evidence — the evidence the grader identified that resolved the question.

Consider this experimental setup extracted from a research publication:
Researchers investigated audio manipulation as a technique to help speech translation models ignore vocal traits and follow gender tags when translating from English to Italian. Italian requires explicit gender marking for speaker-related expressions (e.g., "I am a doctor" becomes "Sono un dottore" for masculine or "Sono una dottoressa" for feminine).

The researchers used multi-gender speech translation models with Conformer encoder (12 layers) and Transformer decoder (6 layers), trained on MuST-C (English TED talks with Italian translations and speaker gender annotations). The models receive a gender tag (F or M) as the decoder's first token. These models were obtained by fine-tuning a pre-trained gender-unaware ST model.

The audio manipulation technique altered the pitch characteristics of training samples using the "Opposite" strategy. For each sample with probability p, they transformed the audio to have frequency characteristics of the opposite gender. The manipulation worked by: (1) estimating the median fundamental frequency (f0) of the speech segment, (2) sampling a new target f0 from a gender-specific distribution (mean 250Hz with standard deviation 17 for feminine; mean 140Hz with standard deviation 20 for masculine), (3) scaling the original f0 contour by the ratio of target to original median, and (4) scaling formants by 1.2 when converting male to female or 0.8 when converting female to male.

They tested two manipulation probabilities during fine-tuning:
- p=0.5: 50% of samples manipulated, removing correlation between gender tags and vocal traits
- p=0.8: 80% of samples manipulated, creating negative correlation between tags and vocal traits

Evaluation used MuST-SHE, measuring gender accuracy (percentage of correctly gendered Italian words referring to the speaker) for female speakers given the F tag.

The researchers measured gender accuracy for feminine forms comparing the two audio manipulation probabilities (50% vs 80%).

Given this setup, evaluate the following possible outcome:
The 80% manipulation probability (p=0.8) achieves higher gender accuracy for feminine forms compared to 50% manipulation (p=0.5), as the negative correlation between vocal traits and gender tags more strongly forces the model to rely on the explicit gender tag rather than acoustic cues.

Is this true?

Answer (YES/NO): YES